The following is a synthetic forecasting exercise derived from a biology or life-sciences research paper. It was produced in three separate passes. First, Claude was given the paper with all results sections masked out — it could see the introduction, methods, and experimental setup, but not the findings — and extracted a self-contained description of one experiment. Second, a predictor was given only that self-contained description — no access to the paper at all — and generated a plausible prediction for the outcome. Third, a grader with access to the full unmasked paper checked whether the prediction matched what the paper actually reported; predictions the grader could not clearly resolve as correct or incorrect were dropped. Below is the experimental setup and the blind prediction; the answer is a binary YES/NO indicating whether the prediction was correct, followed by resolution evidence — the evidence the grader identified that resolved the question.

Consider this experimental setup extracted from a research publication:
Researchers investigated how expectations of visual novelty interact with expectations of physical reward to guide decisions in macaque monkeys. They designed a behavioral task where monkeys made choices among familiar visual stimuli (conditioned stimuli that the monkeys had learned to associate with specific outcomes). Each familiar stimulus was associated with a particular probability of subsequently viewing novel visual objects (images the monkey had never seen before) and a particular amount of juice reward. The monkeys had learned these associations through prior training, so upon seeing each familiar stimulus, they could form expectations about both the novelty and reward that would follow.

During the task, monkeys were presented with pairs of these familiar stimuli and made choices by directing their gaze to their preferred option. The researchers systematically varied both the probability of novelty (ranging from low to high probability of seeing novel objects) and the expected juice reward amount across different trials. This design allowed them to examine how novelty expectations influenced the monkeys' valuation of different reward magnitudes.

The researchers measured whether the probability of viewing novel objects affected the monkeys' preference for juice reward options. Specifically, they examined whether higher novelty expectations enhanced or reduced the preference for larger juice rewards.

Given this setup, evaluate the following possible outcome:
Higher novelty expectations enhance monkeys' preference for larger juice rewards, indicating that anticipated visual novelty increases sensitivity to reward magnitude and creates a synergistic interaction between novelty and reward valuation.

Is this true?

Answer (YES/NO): YES